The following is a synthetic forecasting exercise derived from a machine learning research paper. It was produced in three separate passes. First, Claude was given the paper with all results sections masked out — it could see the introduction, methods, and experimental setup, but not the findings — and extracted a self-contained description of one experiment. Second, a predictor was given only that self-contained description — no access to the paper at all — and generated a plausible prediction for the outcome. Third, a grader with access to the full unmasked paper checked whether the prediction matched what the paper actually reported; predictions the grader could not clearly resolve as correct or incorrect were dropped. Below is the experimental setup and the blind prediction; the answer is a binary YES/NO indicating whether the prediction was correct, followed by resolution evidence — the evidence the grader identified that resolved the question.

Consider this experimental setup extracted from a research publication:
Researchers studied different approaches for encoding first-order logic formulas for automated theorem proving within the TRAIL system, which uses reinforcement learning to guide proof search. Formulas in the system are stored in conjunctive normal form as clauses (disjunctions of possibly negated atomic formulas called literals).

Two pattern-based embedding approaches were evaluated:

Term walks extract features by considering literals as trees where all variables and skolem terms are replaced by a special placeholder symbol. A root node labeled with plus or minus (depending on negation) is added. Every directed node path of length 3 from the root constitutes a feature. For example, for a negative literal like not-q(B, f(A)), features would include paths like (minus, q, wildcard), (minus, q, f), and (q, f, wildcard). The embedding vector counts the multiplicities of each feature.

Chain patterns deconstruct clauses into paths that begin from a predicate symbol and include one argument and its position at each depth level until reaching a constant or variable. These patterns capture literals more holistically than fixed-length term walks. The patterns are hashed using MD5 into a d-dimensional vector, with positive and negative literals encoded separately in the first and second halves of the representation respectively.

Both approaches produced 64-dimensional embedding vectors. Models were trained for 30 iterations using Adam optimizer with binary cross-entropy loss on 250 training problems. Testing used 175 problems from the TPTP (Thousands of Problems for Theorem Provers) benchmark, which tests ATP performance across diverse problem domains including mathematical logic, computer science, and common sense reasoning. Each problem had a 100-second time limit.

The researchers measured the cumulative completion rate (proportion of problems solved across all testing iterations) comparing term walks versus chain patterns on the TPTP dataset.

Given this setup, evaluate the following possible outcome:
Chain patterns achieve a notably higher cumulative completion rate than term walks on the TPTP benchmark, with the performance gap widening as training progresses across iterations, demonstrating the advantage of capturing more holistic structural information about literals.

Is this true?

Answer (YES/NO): NO